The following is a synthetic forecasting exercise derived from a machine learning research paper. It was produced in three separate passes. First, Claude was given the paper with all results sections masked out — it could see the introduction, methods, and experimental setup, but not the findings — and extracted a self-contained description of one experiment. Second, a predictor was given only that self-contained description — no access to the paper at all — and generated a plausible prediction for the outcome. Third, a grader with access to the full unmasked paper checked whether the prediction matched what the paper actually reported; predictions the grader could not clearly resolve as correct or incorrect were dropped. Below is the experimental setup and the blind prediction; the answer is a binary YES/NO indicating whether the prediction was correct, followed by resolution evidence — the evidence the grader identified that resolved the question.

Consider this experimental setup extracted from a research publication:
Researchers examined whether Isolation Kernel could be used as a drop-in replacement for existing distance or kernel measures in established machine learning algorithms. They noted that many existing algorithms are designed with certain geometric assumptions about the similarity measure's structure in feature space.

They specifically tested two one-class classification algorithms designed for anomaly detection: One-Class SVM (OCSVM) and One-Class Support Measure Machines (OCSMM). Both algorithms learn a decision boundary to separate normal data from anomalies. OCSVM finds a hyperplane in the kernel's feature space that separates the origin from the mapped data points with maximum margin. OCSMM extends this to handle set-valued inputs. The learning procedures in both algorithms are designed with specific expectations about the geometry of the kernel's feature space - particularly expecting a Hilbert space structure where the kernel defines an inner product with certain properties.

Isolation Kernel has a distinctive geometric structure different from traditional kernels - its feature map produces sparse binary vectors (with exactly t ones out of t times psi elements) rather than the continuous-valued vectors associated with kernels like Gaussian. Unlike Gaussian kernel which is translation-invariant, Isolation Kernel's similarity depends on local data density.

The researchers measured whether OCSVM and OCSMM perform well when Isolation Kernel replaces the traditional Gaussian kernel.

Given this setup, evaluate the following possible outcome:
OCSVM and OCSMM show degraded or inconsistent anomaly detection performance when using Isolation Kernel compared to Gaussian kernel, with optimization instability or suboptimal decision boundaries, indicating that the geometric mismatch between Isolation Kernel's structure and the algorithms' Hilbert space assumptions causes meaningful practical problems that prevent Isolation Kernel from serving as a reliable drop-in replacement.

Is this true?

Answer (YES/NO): YES